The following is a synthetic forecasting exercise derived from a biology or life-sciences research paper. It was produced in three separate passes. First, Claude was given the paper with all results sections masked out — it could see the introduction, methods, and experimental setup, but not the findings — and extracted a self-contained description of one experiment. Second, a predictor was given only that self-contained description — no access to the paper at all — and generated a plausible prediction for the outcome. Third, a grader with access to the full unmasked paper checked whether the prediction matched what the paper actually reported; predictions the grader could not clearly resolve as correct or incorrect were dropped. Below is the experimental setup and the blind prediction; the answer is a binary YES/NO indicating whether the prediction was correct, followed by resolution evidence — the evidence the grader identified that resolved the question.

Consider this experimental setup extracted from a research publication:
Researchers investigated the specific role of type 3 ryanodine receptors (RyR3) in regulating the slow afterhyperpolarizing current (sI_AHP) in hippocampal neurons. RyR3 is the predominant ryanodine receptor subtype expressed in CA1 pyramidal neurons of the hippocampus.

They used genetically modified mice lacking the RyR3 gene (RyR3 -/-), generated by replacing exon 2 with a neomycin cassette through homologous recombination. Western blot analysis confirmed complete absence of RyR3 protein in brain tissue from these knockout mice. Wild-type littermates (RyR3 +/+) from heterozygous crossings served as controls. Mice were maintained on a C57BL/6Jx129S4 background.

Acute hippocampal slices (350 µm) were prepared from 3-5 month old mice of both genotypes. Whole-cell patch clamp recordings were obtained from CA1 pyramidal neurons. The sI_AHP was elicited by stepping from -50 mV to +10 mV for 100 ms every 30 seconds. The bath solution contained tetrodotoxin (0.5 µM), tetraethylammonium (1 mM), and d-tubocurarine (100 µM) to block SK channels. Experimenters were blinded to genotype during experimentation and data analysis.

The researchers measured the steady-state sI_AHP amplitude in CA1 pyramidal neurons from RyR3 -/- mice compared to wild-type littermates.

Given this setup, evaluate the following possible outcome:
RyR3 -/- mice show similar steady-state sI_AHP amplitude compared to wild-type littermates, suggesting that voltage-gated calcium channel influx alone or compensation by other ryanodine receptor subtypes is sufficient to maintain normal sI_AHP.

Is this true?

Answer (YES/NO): YES